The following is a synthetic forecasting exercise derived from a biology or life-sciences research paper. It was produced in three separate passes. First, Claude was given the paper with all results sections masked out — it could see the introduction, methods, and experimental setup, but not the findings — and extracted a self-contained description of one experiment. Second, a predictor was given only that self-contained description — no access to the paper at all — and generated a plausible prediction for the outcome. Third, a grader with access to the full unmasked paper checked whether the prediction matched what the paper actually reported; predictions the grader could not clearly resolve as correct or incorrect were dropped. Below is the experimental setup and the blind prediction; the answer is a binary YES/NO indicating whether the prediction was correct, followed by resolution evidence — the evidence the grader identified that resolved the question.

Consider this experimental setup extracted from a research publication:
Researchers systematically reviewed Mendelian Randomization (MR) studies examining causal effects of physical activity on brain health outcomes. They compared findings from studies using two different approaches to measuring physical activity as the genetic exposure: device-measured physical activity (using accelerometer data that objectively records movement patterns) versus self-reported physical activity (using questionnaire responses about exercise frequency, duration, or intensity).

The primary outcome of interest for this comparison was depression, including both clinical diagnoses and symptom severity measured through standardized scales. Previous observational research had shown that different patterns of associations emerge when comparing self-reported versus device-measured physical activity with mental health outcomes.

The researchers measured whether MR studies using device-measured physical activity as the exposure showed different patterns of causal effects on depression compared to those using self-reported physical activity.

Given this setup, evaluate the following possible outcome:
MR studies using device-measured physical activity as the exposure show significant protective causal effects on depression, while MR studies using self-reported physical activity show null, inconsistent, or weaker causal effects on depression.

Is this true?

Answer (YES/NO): NO